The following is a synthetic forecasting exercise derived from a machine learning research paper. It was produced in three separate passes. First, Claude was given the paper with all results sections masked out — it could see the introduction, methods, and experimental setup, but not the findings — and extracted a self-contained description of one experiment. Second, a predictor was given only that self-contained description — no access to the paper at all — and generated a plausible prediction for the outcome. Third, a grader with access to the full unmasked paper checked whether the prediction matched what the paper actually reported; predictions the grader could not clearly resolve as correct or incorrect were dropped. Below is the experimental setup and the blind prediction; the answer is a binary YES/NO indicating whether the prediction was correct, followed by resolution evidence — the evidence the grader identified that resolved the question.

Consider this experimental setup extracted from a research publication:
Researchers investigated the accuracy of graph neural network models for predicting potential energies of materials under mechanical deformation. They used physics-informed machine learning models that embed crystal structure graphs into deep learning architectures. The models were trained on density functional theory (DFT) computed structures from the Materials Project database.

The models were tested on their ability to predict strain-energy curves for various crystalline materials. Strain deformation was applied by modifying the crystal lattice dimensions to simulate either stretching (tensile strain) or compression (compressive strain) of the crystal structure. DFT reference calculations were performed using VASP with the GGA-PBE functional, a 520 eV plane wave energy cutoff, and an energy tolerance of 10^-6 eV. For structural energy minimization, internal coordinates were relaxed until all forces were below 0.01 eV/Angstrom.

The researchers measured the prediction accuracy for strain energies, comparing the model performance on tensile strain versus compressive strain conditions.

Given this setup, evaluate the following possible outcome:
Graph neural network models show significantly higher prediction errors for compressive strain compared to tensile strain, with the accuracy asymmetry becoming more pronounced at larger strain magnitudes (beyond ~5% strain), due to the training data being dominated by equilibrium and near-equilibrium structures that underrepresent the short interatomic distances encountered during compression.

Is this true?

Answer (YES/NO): NO